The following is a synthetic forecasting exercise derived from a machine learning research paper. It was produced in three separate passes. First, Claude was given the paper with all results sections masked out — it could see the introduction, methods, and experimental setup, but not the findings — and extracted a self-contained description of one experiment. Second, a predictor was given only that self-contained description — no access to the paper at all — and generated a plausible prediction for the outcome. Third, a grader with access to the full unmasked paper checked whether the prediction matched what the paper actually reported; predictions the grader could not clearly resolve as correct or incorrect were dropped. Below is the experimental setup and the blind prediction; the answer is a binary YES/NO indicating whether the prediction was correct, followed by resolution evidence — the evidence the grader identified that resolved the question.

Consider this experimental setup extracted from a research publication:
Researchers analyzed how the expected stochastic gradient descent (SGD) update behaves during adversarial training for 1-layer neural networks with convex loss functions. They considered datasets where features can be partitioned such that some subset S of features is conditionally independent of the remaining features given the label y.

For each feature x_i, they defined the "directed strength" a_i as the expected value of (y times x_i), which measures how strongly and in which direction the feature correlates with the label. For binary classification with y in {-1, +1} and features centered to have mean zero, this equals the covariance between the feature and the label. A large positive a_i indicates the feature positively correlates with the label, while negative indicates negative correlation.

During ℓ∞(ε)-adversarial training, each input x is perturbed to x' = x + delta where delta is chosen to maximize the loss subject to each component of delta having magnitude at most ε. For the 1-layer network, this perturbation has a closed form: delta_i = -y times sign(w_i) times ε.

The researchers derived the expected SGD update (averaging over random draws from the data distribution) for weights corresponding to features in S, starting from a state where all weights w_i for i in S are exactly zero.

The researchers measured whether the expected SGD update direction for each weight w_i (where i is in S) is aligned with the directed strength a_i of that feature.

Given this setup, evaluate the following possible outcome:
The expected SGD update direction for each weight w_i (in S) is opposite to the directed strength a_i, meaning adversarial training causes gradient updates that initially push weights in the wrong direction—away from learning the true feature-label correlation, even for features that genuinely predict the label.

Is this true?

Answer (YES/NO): NO